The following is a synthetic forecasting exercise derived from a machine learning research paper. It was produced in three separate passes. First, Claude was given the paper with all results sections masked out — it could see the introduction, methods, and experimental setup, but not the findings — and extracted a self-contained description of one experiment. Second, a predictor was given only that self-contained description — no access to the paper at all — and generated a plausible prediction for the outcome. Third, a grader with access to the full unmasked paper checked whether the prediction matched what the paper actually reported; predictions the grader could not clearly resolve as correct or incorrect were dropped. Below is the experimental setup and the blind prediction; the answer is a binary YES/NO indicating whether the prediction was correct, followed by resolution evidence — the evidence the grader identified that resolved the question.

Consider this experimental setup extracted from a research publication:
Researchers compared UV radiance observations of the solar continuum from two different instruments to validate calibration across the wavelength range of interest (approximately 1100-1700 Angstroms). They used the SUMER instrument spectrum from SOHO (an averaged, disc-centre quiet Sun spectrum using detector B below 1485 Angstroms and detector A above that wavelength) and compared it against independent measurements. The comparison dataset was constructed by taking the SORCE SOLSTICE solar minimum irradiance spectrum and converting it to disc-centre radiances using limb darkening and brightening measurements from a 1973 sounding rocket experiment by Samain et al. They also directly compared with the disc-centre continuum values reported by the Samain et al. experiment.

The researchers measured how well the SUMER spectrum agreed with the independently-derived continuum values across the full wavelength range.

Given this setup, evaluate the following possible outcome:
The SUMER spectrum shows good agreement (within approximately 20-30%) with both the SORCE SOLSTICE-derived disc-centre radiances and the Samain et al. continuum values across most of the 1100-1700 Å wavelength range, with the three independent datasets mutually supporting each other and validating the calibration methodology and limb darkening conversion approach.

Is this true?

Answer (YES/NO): NO